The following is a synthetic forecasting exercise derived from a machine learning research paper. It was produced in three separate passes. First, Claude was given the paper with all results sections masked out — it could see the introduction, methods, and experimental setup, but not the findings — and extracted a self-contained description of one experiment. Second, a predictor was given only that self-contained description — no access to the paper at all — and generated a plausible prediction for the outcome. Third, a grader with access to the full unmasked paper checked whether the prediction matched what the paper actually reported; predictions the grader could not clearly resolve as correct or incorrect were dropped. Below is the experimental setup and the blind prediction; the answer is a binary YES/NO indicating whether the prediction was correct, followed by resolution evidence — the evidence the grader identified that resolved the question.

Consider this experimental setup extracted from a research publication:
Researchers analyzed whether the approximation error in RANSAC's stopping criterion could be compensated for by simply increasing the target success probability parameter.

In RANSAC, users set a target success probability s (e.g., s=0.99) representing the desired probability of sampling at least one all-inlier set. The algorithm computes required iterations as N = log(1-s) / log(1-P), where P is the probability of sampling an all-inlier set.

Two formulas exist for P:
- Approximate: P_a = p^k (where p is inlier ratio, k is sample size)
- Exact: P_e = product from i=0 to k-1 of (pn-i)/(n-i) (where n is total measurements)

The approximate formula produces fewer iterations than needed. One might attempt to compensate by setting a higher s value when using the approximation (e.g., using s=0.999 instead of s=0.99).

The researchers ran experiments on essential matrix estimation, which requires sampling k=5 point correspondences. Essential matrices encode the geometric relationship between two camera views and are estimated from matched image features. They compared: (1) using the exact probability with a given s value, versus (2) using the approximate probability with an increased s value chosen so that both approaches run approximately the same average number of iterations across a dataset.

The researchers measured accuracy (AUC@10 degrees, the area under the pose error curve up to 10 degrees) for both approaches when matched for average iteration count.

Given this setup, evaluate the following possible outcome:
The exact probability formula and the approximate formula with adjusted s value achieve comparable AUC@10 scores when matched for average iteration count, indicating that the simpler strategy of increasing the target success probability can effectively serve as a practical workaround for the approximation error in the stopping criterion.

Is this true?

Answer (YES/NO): NO